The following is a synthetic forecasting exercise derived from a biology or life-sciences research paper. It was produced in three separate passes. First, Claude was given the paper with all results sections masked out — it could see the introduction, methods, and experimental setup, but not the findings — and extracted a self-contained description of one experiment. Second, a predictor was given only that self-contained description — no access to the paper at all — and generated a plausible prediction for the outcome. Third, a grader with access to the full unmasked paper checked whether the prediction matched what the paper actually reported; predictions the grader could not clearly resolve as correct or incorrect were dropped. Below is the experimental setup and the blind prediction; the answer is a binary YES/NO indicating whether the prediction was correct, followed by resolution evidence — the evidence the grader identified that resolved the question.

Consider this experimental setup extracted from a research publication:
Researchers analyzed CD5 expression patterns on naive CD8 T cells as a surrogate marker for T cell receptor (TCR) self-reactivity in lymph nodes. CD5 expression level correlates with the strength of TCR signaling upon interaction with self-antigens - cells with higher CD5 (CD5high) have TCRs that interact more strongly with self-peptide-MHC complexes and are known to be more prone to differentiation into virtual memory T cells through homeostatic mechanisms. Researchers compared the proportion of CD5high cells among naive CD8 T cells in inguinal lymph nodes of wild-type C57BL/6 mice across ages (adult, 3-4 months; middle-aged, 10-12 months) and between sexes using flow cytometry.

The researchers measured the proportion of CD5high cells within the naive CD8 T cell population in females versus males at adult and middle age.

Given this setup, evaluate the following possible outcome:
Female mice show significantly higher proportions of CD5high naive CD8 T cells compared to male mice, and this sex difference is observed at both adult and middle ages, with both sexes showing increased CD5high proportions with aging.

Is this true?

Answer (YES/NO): NO